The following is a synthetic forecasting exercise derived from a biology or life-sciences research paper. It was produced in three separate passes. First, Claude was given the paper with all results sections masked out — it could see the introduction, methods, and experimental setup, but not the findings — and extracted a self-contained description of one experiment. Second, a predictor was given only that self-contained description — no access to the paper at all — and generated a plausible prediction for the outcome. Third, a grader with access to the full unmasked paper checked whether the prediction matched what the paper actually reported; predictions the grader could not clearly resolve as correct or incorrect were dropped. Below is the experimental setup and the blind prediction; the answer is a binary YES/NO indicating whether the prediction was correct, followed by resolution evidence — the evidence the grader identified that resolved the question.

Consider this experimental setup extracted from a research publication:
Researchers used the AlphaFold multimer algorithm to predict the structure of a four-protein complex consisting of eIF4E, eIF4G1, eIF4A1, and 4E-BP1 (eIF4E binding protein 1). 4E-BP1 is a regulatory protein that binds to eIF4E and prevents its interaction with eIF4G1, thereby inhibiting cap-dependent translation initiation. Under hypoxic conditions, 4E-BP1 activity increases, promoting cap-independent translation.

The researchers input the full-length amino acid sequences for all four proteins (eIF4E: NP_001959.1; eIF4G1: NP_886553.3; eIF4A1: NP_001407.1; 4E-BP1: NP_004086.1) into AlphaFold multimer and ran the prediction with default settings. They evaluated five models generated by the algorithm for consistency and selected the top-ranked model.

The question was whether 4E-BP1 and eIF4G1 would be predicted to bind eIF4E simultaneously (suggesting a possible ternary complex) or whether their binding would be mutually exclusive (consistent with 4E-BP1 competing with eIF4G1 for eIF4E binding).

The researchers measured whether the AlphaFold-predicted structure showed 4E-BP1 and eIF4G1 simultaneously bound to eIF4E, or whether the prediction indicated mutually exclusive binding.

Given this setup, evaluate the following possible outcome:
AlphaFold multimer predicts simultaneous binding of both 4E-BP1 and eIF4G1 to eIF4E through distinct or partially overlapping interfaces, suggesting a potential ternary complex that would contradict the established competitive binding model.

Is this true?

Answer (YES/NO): NO